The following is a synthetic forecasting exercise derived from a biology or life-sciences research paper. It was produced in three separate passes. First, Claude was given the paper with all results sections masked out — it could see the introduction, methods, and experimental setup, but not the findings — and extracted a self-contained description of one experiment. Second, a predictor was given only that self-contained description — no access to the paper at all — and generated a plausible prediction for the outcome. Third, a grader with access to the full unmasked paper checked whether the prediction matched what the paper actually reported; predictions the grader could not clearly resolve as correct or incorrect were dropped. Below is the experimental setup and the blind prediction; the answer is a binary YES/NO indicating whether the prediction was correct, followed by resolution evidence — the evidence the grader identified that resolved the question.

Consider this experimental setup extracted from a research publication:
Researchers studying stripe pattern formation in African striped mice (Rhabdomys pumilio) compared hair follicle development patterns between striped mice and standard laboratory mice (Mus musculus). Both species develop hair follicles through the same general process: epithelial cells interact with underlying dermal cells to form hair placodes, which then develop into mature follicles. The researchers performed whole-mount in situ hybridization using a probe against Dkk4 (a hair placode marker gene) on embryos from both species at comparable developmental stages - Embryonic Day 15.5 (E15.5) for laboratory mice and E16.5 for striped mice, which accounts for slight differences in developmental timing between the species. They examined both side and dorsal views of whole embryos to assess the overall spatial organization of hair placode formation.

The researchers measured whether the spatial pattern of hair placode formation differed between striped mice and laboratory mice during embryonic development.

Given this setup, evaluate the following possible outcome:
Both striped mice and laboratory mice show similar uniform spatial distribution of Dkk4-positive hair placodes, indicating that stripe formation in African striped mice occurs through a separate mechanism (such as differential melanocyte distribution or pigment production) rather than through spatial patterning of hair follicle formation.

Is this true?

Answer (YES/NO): NO